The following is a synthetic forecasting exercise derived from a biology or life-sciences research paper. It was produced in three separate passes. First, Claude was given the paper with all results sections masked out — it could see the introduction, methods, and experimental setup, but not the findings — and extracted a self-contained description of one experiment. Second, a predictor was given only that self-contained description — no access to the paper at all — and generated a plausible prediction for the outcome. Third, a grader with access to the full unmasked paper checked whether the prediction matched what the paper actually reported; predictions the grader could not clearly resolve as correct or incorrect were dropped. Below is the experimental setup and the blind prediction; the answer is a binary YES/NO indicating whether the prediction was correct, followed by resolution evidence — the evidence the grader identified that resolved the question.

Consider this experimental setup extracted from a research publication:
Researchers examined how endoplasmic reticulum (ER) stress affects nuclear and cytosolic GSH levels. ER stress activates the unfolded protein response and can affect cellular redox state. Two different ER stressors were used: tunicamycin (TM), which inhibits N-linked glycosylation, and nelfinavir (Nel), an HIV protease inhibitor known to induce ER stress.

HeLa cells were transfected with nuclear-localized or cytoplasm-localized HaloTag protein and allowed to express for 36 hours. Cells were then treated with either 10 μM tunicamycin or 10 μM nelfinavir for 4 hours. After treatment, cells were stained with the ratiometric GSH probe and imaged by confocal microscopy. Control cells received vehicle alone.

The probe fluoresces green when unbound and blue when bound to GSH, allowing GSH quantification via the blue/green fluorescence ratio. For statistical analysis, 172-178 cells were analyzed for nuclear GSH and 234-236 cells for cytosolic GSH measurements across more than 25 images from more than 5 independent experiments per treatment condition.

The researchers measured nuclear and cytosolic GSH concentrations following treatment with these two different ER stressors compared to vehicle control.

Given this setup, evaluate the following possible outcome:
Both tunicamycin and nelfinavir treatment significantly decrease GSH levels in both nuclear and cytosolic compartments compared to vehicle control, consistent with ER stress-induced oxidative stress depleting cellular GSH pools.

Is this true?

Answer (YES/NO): YES